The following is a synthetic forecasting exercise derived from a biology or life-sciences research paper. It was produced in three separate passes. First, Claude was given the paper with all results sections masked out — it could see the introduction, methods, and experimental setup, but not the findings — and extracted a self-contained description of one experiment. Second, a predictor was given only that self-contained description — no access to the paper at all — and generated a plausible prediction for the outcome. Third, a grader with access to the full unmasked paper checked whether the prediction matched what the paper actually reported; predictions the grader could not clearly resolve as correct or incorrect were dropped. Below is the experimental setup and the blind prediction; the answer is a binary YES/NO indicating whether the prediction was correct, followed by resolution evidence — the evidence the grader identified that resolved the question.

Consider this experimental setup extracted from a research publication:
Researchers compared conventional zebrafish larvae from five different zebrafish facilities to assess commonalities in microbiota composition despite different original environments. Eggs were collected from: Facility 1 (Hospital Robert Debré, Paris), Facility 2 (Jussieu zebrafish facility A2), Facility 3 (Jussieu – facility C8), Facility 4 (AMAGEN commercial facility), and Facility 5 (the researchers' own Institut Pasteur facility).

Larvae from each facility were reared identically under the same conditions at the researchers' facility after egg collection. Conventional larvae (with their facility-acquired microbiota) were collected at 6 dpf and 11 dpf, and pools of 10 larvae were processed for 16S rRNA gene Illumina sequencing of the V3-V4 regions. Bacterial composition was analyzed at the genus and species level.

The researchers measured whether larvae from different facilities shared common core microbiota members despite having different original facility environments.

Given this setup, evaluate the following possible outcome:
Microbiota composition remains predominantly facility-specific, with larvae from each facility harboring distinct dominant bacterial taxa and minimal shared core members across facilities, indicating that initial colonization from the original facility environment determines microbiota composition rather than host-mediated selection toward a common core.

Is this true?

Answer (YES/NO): NO